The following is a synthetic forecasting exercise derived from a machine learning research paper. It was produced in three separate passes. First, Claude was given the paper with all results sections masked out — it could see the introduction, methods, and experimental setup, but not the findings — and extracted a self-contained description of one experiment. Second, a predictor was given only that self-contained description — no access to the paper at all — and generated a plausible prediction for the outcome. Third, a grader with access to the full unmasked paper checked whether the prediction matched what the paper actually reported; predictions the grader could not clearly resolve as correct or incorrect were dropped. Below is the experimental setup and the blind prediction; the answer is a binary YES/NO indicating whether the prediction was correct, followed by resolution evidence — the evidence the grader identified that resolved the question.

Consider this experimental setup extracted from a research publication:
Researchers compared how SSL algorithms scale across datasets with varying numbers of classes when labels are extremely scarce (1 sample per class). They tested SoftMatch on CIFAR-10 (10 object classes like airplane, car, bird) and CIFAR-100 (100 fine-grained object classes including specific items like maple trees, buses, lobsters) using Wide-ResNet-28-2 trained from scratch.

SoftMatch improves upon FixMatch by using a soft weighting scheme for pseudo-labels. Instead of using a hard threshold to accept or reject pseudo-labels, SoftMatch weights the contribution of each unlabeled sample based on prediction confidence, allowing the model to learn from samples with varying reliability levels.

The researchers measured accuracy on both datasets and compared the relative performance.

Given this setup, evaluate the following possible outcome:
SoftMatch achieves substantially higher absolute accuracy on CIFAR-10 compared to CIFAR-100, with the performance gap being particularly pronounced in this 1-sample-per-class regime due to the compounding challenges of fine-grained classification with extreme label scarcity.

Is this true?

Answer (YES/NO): YES